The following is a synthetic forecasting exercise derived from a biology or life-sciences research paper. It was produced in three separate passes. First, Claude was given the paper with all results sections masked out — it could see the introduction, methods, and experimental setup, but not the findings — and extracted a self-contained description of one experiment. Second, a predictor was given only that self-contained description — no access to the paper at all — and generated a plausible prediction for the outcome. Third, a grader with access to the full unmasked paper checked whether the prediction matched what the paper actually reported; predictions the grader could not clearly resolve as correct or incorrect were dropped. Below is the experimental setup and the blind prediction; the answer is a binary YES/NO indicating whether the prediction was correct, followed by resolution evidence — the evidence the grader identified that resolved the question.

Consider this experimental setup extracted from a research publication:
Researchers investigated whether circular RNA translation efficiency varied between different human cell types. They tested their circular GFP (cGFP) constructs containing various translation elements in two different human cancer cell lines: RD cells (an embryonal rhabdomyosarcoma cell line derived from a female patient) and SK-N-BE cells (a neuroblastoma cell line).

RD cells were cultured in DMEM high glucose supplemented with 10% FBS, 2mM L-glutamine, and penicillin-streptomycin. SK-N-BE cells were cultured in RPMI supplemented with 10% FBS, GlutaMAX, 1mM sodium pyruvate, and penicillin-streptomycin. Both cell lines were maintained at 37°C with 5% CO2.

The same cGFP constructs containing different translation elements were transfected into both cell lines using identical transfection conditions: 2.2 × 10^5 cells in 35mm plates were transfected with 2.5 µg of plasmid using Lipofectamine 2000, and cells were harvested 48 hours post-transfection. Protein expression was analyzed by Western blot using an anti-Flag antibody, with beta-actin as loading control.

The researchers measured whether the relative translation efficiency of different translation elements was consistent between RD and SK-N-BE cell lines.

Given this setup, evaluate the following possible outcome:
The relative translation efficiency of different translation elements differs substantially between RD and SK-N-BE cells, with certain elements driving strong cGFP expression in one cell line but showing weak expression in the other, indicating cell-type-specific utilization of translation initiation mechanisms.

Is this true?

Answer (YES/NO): NO